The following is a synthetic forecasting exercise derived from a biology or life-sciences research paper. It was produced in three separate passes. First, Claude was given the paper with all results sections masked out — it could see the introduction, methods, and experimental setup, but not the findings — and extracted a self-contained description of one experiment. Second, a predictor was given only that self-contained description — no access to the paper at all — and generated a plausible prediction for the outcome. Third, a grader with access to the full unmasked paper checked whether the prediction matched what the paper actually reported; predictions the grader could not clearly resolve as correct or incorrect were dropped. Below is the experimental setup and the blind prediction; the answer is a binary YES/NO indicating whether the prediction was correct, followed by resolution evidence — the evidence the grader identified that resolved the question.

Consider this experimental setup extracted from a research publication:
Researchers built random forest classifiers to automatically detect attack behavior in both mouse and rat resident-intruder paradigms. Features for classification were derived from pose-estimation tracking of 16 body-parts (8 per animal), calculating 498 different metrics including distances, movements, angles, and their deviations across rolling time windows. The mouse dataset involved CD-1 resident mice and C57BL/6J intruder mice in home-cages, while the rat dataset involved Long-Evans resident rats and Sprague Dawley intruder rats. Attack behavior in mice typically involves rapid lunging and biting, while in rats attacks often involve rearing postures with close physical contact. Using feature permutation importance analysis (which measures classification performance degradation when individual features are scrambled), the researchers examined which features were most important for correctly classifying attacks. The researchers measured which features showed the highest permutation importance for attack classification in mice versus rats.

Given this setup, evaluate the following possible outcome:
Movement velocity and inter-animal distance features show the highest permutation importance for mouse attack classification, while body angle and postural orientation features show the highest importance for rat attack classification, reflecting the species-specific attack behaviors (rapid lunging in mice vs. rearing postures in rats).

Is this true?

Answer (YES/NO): NO